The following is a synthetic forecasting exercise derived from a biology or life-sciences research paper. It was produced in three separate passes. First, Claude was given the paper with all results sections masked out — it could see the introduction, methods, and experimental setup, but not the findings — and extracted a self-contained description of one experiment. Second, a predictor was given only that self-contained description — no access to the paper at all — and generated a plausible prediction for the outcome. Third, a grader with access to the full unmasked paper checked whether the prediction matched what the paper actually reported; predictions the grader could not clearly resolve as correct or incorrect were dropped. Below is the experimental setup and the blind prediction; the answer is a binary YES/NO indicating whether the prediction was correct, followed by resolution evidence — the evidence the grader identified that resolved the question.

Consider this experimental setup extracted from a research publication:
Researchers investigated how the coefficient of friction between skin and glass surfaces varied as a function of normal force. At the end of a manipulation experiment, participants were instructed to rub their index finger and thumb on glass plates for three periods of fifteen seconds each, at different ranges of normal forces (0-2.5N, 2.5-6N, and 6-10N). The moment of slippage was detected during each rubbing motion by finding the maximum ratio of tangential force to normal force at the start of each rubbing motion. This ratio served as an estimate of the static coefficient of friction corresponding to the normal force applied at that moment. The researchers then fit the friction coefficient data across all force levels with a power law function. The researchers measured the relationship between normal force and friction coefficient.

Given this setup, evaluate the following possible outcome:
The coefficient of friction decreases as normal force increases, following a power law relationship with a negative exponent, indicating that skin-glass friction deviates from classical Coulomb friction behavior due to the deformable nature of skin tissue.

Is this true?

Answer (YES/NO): YES